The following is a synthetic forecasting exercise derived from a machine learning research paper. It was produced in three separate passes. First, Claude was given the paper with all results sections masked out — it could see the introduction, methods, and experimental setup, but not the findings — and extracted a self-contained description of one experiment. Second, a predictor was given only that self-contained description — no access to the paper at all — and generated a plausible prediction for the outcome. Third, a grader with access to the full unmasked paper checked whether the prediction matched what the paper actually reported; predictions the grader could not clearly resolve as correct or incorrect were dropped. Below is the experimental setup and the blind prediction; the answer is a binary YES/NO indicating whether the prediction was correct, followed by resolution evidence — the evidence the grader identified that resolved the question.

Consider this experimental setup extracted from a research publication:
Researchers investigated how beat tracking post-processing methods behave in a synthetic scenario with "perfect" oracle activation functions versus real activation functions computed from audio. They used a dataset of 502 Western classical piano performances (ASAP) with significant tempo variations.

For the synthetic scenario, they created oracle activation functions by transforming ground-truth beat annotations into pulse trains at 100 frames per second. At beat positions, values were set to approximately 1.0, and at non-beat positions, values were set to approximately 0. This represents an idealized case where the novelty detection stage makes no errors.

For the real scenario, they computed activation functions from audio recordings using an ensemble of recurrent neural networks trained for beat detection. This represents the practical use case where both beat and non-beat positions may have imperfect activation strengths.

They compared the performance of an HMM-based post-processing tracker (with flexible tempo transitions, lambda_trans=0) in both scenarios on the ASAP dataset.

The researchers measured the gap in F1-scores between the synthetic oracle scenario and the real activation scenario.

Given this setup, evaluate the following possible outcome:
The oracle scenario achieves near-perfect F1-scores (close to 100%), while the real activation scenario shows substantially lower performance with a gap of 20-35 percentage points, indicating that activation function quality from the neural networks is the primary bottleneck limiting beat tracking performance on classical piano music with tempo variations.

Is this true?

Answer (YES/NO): NO